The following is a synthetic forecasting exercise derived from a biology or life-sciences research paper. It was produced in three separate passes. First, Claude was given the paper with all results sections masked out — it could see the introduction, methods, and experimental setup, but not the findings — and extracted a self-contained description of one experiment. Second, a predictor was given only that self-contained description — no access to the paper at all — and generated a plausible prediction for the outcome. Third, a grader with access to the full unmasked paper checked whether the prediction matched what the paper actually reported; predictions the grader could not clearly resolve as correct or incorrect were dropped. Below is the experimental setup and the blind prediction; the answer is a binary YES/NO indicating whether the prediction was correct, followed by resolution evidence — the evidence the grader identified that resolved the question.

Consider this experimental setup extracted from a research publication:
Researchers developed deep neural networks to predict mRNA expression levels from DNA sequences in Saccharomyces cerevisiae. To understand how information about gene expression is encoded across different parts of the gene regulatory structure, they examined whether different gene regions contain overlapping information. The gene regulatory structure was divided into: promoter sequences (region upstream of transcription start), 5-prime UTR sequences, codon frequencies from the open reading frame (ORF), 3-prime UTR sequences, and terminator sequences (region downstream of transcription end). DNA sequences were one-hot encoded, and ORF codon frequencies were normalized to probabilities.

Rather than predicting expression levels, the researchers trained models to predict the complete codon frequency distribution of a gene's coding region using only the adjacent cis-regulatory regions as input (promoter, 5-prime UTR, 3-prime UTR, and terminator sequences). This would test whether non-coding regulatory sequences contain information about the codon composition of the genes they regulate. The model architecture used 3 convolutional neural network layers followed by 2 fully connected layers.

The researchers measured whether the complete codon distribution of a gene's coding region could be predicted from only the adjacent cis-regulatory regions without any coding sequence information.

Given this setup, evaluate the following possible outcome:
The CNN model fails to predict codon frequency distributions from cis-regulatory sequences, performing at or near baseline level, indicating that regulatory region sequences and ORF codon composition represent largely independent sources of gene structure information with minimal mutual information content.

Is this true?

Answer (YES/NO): NO